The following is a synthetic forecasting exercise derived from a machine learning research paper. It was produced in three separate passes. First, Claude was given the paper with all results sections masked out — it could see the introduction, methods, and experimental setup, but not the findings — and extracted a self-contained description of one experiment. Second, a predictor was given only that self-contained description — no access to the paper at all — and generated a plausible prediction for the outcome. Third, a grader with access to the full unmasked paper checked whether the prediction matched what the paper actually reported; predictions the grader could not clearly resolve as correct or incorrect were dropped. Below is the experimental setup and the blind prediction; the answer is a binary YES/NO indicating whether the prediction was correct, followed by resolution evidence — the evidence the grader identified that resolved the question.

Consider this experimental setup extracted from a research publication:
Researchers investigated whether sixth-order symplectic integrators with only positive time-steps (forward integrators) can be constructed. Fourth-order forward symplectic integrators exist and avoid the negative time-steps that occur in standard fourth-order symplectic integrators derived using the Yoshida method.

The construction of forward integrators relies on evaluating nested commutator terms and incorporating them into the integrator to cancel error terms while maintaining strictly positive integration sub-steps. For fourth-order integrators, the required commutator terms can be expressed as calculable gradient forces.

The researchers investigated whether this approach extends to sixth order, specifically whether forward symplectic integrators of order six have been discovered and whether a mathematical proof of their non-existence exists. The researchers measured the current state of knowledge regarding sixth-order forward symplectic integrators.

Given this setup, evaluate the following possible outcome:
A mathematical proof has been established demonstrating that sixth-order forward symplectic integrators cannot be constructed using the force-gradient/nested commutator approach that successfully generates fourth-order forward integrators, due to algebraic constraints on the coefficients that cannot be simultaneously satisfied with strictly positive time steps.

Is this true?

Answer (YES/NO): NO